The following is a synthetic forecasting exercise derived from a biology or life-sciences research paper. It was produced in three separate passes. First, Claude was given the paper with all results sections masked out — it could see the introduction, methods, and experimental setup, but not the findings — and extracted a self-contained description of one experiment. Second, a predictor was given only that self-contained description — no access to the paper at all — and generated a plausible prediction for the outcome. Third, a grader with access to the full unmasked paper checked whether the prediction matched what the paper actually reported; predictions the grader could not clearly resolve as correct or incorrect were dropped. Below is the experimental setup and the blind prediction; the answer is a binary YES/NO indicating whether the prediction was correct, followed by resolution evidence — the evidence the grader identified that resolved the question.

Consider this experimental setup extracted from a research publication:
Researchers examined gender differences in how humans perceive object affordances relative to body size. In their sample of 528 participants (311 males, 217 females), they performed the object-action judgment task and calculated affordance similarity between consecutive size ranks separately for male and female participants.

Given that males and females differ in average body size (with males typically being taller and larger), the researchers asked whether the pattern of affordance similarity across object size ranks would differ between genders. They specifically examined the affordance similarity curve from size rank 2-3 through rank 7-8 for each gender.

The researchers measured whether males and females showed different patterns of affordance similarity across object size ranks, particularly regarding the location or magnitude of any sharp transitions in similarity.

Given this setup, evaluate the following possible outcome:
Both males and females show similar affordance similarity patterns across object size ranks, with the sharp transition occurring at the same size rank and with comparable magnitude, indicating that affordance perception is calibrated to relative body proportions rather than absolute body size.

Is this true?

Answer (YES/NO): YES